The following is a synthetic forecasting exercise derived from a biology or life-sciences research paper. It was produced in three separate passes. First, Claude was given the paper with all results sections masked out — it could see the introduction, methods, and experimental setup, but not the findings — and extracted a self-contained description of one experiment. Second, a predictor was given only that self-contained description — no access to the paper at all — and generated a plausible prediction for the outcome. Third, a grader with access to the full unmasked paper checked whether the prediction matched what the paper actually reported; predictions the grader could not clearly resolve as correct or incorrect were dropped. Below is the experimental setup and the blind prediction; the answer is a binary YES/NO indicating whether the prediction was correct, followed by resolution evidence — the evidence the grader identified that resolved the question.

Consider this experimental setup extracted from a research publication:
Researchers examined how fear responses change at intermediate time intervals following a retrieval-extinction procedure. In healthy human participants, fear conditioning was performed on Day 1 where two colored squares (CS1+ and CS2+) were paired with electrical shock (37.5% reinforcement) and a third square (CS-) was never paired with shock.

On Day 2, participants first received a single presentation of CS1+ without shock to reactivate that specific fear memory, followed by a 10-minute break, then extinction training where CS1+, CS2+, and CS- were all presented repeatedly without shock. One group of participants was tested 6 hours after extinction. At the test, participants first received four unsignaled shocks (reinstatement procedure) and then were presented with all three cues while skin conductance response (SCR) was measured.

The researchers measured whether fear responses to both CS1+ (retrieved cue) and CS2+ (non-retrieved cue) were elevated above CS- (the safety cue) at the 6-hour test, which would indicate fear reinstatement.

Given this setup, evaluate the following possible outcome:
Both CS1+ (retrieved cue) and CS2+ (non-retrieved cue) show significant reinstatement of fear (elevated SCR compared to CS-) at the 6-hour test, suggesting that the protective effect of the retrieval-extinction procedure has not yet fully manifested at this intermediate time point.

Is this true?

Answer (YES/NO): YES